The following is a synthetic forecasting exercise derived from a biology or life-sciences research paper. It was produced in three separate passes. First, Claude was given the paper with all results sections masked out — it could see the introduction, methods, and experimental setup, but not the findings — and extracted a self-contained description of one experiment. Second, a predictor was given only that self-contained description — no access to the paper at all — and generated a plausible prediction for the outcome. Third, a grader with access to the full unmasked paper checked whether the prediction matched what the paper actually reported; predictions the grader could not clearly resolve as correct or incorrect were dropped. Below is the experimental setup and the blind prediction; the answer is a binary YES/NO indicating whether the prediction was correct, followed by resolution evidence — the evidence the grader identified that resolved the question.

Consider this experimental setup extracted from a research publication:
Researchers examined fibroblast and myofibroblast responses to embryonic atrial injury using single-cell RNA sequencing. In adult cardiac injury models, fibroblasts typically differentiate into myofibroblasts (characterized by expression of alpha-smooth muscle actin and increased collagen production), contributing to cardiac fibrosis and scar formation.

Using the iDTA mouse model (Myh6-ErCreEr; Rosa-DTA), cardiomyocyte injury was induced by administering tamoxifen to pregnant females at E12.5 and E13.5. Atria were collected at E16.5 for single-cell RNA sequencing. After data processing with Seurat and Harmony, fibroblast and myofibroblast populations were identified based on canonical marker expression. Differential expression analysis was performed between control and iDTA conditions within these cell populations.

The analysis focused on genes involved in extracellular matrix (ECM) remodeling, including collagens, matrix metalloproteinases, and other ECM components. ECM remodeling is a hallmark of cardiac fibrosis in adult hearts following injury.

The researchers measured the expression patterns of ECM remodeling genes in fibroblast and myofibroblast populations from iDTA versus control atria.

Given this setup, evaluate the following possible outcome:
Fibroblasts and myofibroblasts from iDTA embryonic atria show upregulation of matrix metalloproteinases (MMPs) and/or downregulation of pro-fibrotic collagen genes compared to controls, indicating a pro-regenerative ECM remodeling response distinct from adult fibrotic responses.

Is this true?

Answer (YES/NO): YES